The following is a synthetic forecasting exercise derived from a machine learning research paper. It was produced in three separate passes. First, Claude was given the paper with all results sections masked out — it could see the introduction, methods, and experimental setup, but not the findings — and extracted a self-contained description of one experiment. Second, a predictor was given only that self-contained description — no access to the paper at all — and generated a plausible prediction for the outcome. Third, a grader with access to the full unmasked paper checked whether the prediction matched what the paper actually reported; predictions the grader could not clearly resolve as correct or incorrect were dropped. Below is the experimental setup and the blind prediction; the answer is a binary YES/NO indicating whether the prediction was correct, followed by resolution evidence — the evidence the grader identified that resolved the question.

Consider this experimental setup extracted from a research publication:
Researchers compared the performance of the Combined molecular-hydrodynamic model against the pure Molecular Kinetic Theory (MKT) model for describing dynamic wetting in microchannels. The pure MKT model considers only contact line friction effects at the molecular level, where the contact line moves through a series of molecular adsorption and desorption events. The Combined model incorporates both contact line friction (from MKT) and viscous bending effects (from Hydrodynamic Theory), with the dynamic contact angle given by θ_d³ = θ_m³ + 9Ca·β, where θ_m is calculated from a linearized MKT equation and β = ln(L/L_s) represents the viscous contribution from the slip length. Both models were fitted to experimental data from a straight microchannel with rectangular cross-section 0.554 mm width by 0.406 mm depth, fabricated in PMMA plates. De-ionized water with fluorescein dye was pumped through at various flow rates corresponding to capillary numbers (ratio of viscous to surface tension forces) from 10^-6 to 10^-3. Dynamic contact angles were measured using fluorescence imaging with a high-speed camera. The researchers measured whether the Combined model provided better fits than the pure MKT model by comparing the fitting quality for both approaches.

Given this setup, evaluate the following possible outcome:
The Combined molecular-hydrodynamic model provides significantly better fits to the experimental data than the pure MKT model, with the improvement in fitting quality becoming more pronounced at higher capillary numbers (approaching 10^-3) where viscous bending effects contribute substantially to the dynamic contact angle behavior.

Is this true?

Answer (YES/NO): NO